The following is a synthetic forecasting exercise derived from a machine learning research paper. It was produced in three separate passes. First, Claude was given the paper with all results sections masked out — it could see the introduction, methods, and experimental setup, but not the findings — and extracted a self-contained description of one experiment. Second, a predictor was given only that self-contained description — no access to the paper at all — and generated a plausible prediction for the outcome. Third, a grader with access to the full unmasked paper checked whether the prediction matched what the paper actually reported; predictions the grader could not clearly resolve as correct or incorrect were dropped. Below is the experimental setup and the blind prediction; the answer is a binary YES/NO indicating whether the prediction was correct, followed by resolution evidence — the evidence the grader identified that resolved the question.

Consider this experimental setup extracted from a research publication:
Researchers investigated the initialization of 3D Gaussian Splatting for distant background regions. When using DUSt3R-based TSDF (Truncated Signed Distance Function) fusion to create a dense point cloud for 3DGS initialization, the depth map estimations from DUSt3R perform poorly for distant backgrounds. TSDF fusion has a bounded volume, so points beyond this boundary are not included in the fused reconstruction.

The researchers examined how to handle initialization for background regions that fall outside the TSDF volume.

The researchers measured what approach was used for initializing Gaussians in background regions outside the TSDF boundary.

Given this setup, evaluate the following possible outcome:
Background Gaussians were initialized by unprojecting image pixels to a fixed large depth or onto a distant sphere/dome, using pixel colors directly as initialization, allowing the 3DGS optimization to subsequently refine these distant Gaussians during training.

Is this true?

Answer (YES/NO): NO